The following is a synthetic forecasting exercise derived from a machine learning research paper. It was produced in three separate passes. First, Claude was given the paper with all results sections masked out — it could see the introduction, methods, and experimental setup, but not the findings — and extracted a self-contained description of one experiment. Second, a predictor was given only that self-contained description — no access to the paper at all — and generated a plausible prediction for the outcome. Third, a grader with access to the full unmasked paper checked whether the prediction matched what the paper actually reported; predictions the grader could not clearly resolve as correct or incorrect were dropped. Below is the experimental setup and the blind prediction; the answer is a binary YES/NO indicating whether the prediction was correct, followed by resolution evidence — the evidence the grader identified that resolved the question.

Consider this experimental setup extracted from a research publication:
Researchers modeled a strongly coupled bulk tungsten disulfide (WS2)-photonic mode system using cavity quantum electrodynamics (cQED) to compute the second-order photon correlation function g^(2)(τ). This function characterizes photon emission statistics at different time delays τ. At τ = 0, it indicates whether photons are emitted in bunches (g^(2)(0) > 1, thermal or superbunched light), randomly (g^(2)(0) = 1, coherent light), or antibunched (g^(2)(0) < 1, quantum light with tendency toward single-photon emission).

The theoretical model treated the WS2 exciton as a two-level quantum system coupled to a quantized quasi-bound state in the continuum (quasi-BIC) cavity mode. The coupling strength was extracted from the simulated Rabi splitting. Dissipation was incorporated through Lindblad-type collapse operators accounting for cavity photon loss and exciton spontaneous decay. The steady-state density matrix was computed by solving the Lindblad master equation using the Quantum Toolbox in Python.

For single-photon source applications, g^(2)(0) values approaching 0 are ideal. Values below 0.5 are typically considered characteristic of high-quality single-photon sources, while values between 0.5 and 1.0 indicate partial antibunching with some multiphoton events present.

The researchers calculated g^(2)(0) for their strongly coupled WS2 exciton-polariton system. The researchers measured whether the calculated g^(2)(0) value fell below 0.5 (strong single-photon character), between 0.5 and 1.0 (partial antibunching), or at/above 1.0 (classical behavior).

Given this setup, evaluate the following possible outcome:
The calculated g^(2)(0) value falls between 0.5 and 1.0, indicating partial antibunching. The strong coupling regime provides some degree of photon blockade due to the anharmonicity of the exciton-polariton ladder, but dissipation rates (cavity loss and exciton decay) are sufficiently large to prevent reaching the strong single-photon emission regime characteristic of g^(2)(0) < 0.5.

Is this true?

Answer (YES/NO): YES